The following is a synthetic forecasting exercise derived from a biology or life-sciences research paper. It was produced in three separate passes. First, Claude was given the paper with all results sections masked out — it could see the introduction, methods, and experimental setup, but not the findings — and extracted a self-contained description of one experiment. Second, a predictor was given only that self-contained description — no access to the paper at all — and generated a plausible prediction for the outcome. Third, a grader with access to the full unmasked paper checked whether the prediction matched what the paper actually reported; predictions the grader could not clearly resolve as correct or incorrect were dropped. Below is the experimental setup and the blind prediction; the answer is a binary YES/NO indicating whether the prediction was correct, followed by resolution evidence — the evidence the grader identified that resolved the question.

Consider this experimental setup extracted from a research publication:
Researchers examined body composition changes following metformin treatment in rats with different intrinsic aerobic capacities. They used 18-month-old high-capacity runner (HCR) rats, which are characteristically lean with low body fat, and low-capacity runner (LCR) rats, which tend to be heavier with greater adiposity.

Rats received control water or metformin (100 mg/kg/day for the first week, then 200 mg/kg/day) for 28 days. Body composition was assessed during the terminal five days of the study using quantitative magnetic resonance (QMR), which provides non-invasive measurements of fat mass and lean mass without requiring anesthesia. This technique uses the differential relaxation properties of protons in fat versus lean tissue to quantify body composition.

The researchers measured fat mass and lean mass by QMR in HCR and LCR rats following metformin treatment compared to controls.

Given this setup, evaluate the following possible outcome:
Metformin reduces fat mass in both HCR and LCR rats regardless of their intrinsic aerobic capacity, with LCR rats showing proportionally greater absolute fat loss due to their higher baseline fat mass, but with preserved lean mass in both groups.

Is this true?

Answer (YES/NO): NO